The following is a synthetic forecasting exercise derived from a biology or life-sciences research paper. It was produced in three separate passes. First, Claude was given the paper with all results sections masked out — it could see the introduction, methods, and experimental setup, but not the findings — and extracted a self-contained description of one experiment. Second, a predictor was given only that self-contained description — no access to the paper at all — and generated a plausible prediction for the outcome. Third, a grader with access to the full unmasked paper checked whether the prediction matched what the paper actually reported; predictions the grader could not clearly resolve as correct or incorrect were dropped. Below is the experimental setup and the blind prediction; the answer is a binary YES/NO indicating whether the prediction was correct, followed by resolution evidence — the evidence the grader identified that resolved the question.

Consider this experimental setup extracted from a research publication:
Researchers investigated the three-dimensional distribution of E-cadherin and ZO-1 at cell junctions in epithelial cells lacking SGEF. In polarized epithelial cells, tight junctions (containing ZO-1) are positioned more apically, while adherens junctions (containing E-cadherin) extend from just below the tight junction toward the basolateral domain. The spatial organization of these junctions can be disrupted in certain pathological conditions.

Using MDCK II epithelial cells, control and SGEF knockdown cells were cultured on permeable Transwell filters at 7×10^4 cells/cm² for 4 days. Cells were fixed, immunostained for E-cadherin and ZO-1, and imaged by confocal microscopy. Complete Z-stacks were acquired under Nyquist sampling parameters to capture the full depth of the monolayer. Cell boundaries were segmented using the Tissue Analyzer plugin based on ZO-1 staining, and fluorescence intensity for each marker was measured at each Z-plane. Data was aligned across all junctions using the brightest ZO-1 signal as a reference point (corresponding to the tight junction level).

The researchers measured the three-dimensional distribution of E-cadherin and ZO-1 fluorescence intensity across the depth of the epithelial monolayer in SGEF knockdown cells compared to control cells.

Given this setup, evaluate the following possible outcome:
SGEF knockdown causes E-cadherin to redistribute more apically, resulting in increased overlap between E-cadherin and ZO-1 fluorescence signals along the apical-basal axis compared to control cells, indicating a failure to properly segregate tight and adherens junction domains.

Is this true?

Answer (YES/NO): NO